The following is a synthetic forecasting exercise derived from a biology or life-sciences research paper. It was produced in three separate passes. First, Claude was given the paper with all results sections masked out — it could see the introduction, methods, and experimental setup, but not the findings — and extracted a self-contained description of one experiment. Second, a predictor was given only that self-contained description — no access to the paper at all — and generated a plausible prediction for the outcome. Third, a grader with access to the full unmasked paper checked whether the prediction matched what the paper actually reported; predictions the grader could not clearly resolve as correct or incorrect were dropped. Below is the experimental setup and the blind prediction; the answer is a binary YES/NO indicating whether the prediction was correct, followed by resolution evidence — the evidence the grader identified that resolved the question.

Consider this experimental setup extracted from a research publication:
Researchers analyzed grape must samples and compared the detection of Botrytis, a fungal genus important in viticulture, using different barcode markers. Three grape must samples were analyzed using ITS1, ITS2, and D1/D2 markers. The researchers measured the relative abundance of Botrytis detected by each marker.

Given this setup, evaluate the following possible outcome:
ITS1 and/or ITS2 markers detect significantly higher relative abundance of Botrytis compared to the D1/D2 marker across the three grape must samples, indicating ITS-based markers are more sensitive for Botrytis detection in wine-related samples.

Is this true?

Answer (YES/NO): NO